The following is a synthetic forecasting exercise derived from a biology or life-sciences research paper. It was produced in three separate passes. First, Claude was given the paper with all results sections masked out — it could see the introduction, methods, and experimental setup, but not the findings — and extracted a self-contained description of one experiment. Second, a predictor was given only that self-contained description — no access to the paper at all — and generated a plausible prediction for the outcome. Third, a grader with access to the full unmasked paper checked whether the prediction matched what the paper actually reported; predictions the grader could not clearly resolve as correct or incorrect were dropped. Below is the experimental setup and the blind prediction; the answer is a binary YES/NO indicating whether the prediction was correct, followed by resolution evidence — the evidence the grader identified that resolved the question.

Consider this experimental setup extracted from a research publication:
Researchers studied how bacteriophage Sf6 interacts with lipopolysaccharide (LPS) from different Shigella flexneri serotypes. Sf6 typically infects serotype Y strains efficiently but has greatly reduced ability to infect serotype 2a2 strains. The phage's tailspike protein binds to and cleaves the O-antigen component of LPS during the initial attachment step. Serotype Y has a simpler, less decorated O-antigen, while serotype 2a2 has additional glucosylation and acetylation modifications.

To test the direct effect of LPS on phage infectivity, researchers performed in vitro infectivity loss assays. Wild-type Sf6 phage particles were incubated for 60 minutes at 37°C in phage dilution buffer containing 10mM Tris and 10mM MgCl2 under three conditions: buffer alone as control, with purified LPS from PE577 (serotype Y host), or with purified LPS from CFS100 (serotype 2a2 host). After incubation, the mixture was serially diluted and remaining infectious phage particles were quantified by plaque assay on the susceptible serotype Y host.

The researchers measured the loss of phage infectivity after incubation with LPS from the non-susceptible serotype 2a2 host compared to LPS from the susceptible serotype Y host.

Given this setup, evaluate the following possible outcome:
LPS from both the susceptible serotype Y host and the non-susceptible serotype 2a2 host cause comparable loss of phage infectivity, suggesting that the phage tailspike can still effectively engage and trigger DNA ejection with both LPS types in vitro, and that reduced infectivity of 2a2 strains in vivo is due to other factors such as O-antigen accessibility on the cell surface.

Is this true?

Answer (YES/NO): NO